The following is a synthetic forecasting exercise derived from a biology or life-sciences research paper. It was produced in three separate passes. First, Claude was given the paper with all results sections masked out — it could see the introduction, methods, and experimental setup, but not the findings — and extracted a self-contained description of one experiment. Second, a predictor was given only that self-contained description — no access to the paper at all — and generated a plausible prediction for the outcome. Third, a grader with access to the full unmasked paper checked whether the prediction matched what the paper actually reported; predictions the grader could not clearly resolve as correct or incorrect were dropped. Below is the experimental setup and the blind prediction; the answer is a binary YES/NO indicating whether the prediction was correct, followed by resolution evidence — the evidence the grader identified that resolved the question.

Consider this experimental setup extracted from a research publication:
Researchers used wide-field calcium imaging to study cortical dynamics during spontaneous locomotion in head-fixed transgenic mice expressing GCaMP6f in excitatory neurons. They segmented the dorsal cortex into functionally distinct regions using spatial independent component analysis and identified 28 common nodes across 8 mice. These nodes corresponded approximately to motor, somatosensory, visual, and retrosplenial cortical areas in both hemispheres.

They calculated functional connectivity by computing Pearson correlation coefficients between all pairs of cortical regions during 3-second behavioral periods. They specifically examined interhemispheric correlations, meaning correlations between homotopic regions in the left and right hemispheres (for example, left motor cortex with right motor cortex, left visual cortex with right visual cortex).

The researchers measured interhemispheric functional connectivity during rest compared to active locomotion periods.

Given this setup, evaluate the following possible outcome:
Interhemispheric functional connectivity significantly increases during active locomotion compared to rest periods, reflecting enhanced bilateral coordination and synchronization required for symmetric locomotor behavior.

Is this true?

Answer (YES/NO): NO